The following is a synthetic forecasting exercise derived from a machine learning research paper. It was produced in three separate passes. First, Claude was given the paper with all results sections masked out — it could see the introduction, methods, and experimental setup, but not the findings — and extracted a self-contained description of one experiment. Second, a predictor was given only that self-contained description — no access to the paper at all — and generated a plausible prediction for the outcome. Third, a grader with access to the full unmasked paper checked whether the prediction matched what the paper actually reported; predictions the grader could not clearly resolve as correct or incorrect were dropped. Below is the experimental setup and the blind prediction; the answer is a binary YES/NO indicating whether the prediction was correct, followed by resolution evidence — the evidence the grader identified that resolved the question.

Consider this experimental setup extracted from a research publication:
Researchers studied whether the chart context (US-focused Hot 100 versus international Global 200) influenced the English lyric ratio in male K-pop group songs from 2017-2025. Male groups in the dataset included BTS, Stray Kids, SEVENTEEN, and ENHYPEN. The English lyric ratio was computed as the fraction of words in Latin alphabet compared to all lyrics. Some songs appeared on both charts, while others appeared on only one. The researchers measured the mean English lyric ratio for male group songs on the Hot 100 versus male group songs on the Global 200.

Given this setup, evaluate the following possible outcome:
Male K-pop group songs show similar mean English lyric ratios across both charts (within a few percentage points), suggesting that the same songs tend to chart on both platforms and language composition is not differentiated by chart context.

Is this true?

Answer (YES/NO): YES